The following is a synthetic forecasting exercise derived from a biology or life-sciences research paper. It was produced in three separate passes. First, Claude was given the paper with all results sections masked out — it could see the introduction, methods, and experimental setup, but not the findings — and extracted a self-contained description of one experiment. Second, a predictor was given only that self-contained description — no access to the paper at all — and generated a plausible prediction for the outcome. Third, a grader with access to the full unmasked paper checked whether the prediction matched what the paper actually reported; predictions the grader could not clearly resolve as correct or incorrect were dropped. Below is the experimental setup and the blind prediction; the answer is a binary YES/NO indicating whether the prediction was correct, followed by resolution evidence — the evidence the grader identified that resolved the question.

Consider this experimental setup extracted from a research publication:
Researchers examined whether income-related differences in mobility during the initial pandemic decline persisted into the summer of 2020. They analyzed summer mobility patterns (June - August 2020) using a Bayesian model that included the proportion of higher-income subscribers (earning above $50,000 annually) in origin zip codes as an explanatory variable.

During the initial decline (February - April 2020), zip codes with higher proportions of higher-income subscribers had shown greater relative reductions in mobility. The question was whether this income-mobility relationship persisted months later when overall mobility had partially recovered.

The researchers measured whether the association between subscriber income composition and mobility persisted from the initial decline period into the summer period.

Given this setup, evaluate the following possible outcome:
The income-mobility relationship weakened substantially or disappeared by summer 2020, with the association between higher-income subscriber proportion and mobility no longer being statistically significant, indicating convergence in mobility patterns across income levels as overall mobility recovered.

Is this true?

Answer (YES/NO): NO